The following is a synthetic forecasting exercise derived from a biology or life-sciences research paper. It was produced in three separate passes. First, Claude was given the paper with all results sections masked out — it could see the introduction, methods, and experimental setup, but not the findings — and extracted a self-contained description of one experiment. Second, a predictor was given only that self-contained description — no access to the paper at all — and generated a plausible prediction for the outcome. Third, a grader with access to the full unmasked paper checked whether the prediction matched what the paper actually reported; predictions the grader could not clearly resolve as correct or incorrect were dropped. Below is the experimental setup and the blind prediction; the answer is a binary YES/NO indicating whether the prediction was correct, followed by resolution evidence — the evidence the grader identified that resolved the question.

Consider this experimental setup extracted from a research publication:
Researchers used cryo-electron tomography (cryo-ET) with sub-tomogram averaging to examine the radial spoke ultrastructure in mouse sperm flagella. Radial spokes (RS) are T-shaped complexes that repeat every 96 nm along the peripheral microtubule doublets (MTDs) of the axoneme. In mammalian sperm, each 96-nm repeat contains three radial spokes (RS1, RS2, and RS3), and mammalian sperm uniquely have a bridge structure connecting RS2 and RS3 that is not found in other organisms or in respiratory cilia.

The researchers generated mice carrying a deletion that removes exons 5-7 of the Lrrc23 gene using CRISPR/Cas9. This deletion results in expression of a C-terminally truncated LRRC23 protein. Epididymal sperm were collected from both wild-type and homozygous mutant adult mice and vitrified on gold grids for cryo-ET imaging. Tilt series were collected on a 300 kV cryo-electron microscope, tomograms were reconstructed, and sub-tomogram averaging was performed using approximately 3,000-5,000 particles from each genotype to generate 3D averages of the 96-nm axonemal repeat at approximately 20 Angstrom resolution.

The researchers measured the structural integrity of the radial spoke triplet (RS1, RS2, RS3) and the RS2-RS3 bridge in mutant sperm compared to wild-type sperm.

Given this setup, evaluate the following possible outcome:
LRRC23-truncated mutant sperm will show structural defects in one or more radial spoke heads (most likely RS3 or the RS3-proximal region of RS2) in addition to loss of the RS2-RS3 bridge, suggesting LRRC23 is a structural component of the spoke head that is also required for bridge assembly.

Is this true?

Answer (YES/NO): YES